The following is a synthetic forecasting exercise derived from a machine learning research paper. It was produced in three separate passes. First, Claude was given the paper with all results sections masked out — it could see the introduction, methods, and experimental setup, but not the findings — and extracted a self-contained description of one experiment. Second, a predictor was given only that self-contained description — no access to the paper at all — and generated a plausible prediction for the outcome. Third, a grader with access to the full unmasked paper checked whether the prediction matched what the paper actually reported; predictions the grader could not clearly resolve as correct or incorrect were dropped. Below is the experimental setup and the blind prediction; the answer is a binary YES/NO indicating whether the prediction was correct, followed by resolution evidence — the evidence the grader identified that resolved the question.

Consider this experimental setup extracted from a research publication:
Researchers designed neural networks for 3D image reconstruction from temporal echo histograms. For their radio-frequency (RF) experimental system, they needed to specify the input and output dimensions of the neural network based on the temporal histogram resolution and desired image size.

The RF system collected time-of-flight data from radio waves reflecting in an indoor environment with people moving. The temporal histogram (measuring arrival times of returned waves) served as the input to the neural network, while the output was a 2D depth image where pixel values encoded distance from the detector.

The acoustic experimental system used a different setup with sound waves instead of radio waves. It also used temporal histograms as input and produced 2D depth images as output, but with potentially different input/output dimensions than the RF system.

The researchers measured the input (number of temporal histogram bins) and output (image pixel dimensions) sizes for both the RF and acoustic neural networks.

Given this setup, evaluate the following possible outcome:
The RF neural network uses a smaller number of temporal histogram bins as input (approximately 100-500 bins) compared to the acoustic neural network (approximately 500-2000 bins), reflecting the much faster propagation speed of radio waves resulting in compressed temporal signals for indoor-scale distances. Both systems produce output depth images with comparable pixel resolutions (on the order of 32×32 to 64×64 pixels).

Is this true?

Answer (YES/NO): NO